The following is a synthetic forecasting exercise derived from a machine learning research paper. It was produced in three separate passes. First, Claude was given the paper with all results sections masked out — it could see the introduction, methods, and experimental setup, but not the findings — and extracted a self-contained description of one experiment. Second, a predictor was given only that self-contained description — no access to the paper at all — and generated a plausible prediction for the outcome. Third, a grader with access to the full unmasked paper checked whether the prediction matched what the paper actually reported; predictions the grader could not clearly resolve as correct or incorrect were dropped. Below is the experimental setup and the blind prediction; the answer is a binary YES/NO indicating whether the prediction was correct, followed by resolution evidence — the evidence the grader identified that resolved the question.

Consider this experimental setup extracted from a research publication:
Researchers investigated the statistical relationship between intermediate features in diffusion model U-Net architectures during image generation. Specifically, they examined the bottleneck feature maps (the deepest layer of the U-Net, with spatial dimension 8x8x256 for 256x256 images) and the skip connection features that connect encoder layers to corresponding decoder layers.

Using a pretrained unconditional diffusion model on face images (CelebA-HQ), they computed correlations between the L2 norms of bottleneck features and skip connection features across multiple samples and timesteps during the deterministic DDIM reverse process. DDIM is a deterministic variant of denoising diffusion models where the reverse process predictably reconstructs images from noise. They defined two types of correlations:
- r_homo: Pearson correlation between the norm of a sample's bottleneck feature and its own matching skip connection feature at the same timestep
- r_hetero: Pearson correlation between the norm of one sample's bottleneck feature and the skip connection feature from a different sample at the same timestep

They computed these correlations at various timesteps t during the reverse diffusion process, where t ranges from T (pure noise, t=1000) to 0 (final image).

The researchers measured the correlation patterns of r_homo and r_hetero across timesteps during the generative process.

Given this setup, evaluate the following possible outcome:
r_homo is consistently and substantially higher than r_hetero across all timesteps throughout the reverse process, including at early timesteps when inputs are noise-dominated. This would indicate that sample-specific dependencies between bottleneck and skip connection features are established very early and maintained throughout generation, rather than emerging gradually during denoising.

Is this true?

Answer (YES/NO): YES